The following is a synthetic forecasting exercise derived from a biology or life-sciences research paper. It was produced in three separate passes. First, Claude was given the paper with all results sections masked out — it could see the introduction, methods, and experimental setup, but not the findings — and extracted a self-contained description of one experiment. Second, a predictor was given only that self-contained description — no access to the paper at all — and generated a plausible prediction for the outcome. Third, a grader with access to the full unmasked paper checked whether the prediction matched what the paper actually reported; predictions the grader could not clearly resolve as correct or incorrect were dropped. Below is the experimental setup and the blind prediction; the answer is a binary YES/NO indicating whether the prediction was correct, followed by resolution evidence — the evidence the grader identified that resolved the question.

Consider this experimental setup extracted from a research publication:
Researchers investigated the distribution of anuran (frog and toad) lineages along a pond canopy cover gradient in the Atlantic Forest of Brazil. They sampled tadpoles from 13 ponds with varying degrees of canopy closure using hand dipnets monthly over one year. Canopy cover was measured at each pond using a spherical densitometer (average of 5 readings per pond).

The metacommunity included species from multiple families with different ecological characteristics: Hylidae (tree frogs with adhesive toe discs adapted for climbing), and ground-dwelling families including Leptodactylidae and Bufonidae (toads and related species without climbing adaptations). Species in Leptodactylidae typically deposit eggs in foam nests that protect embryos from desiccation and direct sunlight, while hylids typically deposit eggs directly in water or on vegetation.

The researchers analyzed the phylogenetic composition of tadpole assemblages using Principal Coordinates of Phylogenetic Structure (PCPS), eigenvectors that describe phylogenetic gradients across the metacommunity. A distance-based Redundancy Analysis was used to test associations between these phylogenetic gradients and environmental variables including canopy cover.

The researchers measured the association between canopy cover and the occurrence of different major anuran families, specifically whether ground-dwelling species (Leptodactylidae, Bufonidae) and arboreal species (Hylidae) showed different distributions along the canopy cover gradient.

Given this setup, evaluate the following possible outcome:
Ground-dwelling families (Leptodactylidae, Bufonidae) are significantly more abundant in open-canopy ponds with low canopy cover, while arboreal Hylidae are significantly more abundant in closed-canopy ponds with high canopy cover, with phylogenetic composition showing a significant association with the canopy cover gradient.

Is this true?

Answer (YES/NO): NO